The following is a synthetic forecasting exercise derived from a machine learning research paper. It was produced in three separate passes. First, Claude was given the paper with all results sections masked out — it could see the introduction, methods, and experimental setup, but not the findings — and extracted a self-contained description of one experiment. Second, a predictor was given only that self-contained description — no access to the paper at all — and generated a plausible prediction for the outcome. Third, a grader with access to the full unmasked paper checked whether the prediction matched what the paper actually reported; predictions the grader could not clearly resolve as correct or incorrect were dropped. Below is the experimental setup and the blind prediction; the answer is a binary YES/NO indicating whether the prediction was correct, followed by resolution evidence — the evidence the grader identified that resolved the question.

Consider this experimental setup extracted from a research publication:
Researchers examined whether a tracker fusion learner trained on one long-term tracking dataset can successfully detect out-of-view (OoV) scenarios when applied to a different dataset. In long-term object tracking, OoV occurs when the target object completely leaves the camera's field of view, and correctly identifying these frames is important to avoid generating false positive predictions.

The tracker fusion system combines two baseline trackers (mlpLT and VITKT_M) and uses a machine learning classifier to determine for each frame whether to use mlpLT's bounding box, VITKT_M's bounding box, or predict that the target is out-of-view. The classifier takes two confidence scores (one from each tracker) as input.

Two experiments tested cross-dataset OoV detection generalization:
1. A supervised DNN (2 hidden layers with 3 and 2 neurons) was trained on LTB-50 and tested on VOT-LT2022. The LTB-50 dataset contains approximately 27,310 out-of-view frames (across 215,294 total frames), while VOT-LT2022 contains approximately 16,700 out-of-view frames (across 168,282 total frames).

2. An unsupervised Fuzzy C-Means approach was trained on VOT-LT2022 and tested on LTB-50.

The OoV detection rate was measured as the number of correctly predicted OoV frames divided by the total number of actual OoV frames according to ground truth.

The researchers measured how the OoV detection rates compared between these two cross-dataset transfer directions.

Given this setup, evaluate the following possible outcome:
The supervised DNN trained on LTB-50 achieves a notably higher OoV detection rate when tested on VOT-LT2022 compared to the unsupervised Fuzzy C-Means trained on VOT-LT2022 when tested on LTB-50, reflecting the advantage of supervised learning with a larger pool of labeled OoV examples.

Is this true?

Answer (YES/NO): NO